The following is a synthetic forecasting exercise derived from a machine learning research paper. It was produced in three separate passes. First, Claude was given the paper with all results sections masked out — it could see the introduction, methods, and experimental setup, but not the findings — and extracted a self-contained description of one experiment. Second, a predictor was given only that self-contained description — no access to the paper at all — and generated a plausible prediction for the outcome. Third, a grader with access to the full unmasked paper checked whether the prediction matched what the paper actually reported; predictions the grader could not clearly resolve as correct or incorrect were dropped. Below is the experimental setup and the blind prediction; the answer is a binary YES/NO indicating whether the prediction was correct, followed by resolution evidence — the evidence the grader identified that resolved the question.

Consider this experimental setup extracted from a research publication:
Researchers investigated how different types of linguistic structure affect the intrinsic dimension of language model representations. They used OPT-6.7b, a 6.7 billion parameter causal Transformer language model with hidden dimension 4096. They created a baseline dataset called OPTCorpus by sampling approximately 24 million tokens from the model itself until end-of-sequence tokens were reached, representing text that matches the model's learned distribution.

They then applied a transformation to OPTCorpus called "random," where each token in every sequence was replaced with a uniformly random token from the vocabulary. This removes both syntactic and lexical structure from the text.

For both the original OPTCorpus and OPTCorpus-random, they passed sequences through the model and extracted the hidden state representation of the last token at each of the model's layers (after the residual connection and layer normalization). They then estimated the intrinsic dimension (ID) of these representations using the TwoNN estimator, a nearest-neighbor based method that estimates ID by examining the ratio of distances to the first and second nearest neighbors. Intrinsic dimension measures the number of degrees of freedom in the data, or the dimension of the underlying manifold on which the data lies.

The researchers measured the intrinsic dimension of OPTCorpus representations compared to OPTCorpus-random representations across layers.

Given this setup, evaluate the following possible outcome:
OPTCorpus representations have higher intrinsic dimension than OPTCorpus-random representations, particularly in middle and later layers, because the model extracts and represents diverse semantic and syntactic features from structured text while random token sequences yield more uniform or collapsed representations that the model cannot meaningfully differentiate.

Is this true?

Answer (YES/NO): NO